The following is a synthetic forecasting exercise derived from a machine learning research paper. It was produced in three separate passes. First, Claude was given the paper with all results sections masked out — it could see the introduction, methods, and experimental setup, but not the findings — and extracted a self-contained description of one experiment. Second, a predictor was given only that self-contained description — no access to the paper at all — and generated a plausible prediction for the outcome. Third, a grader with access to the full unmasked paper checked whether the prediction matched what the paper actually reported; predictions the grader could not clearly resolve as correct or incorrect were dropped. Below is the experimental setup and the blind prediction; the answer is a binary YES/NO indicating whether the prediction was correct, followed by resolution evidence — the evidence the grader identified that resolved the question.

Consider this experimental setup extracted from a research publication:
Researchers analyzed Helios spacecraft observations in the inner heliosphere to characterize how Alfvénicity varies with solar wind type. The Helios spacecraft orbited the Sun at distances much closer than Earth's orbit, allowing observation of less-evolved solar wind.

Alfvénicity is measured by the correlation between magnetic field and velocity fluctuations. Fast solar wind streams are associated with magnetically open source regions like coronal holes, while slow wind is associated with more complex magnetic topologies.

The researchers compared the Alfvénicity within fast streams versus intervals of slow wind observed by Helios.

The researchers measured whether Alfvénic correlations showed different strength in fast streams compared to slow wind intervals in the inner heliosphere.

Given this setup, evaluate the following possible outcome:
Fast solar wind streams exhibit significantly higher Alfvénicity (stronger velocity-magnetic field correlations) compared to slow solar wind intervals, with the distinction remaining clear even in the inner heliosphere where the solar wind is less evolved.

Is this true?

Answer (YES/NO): YES